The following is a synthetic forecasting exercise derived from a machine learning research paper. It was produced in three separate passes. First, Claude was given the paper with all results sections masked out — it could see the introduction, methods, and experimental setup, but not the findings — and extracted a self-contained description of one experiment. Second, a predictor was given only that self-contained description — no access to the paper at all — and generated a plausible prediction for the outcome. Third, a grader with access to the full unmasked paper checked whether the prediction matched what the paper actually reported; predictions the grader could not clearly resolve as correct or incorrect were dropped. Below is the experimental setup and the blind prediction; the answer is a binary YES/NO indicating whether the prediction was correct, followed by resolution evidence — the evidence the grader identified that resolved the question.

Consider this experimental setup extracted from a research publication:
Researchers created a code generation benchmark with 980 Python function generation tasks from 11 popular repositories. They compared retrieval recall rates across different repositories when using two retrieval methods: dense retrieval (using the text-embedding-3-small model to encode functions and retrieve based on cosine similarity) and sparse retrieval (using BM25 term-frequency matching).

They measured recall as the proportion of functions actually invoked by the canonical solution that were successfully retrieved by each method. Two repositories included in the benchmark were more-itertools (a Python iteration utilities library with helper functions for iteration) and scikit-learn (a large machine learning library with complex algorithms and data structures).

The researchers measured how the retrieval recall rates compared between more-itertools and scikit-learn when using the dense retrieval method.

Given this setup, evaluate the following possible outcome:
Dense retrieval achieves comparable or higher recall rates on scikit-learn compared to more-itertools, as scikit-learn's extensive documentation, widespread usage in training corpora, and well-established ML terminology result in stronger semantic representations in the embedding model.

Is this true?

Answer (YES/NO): NO